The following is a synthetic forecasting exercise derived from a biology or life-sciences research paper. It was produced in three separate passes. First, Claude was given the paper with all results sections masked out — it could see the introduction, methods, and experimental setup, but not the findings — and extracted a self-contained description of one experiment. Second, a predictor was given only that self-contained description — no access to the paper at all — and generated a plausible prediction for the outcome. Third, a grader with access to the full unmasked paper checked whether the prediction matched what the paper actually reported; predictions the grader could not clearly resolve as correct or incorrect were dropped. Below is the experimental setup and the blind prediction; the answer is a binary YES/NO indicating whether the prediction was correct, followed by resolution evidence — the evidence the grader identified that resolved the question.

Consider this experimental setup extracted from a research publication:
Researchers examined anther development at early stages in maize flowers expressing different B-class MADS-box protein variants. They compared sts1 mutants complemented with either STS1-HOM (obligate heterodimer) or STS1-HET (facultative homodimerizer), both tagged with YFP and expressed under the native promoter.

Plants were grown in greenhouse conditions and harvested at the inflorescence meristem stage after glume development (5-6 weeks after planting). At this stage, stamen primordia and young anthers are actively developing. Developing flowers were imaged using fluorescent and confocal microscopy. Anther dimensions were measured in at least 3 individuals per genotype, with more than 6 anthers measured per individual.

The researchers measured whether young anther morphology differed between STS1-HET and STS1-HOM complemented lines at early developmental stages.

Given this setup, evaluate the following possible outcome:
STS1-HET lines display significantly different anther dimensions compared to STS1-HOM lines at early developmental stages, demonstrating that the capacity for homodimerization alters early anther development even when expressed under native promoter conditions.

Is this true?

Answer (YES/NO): YES